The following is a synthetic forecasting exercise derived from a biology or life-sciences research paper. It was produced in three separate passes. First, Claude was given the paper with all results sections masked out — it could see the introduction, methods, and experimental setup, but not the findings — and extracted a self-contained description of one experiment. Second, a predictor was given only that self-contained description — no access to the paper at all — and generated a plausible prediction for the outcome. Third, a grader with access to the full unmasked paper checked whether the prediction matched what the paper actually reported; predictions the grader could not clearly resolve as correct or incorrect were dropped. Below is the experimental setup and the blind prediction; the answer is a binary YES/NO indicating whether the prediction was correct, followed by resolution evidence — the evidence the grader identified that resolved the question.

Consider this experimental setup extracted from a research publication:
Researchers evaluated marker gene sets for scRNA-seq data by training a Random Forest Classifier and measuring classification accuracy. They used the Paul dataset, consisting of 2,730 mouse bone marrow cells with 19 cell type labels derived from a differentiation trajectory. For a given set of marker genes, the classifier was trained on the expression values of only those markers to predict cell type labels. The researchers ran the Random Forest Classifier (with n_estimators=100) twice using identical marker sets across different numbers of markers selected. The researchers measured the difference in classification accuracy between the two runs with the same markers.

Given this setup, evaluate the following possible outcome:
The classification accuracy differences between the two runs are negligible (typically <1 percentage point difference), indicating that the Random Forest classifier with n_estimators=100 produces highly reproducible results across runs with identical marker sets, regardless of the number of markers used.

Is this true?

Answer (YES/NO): NO